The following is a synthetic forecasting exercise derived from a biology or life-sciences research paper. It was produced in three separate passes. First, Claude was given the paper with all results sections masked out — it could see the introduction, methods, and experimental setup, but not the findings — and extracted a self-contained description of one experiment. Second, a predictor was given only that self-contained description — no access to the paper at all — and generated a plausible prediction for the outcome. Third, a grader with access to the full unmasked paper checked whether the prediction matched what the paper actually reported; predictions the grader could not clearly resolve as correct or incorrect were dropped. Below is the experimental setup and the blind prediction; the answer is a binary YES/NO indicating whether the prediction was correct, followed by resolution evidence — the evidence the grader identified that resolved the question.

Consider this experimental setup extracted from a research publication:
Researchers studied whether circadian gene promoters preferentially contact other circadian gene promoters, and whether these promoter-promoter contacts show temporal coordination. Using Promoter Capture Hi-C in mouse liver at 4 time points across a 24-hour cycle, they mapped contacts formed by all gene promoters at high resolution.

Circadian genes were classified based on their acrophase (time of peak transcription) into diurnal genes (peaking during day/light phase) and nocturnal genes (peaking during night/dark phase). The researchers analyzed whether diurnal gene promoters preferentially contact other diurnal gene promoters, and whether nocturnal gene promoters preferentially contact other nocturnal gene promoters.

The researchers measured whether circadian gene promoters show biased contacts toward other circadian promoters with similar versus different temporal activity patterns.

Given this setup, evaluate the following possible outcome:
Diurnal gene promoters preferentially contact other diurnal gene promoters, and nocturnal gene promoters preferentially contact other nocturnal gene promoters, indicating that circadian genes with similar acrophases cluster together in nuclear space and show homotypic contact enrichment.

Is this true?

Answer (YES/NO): YES